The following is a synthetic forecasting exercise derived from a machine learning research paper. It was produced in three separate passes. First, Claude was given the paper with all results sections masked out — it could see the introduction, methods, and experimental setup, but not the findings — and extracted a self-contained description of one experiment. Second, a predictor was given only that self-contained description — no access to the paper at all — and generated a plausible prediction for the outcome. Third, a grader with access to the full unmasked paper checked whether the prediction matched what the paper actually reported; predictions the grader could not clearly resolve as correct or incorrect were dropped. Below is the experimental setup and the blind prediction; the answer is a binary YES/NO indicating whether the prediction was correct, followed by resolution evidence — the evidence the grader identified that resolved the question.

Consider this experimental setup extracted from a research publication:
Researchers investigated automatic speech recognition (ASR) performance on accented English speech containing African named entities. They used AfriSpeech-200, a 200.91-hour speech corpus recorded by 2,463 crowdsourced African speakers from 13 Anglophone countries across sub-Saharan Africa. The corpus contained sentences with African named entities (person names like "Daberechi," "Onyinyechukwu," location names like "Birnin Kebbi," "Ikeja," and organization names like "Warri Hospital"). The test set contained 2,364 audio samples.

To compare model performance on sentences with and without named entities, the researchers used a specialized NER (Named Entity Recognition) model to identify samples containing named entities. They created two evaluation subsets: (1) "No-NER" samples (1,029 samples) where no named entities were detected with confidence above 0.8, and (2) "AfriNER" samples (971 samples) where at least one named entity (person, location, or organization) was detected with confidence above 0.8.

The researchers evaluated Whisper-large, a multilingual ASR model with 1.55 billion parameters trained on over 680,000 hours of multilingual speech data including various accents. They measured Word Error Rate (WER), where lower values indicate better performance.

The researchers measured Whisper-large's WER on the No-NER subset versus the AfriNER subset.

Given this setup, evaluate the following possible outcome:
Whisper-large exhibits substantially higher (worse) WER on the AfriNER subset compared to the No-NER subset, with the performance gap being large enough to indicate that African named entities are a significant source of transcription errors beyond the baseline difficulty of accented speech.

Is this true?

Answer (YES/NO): YES